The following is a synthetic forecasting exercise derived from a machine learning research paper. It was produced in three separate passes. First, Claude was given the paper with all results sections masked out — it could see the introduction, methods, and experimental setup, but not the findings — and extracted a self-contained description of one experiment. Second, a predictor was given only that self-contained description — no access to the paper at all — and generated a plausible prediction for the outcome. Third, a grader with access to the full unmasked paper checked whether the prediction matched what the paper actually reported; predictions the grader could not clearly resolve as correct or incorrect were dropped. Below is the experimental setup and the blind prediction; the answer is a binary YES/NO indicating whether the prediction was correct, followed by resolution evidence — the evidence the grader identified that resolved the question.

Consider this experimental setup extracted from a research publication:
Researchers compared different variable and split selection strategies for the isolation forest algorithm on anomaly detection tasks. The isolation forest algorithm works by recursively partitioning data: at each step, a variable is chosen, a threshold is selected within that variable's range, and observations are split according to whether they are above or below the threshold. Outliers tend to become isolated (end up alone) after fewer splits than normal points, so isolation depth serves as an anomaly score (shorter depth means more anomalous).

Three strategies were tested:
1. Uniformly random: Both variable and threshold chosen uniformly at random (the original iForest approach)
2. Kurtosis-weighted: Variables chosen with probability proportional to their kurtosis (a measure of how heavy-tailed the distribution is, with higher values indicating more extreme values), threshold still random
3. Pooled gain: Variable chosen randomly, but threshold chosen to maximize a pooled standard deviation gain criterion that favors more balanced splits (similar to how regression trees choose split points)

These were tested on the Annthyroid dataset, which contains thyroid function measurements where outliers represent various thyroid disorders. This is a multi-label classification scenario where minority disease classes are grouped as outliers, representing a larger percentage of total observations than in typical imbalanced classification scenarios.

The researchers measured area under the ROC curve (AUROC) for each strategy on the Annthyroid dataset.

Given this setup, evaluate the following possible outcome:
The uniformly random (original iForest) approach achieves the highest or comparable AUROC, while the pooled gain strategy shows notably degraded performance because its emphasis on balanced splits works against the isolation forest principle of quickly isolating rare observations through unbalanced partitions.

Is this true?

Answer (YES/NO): NO